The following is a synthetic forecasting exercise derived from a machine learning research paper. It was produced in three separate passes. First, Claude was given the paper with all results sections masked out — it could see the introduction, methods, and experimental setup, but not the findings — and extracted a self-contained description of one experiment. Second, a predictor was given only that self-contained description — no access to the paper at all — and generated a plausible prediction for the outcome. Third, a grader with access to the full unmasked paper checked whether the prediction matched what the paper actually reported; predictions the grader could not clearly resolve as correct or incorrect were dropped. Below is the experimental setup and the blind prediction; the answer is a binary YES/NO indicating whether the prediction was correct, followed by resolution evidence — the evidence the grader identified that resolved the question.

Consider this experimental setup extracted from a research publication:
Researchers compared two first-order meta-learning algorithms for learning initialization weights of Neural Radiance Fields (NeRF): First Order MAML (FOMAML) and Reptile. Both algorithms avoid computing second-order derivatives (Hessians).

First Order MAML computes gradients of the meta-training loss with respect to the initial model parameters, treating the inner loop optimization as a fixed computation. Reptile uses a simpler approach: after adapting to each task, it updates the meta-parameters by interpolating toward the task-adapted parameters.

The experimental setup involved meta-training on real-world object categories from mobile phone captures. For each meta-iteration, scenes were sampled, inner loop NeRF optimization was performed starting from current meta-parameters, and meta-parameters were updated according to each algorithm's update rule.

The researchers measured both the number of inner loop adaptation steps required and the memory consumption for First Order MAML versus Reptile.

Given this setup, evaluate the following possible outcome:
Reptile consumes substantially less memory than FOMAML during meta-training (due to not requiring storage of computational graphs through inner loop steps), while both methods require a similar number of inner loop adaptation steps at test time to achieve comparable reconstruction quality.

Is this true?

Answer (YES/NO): NO